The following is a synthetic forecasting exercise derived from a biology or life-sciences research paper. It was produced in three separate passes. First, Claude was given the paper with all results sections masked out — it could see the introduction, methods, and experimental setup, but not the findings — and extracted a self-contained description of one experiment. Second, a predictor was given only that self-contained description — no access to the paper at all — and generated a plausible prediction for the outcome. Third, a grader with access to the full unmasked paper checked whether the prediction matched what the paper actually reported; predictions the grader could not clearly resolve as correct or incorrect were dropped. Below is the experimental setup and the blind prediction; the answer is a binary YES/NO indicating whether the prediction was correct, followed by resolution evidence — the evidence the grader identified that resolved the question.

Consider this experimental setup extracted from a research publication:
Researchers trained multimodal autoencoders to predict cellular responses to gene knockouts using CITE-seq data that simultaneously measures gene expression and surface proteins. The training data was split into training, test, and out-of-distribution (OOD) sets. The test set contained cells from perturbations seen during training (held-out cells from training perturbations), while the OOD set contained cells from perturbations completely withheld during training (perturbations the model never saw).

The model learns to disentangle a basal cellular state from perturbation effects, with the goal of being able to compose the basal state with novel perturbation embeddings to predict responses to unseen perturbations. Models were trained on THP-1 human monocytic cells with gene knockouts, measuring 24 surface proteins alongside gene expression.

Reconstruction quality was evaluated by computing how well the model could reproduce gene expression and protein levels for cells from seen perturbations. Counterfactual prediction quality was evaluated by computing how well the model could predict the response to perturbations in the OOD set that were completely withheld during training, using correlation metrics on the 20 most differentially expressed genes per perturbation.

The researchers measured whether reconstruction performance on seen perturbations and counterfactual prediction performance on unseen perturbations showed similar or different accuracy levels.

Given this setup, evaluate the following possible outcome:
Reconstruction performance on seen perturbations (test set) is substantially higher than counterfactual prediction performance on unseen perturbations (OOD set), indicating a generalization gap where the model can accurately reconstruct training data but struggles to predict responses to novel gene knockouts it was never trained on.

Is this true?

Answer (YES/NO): NO